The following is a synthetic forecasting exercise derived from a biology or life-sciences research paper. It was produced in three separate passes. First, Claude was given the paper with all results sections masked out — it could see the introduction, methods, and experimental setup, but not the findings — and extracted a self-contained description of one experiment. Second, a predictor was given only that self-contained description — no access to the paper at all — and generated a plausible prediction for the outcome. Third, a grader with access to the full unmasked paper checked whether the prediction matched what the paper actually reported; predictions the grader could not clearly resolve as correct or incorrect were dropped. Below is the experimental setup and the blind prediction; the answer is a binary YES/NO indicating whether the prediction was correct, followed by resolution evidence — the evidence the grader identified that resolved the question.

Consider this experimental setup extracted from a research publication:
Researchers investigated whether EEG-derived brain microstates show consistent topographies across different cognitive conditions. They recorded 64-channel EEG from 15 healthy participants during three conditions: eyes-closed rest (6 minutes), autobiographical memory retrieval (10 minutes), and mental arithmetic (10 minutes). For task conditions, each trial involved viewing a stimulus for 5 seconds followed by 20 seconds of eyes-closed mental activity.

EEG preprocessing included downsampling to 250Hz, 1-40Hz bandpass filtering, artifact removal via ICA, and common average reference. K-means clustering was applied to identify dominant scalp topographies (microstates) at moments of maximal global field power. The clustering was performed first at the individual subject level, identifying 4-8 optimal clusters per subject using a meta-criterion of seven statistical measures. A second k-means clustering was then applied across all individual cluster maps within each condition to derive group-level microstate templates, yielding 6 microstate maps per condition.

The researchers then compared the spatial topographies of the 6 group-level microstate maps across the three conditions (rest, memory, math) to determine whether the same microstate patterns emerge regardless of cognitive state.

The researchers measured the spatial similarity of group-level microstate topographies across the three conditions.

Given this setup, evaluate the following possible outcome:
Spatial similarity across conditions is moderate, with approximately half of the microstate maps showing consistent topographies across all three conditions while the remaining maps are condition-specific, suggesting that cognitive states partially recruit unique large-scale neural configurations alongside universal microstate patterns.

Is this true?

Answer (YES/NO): NO